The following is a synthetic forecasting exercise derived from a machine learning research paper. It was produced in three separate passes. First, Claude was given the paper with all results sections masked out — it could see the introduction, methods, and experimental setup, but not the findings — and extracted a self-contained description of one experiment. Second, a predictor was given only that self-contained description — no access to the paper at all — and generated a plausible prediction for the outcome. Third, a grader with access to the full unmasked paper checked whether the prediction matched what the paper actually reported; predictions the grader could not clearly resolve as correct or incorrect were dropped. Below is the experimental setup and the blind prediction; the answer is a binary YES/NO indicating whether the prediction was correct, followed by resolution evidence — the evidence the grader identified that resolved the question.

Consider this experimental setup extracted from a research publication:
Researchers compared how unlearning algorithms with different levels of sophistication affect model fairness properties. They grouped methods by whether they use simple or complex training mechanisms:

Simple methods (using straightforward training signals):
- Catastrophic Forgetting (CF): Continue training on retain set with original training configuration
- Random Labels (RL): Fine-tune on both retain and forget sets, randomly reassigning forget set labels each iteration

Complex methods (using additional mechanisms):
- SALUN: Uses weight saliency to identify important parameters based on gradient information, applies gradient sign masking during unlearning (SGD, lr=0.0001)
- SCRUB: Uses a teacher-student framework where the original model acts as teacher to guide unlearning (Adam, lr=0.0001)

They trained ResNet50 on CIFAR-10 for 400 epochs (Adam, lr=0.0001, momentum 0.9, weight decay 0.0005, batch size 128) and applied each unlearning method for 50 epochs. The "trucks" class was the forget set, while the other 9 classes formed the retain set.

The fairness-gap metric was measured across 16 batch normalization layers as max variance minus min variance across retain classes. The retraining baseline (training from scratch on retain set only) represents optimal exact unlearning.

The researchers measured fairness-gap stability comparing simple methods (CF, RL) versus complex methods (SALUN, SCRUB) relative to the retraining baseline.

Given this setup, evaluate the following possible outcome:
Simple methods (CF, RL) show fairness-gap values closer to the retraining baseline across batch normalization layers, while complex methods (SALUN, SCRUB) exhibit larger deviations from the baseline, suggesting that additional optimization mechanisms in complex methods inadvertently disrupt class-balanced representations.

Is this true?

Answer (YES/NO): NO